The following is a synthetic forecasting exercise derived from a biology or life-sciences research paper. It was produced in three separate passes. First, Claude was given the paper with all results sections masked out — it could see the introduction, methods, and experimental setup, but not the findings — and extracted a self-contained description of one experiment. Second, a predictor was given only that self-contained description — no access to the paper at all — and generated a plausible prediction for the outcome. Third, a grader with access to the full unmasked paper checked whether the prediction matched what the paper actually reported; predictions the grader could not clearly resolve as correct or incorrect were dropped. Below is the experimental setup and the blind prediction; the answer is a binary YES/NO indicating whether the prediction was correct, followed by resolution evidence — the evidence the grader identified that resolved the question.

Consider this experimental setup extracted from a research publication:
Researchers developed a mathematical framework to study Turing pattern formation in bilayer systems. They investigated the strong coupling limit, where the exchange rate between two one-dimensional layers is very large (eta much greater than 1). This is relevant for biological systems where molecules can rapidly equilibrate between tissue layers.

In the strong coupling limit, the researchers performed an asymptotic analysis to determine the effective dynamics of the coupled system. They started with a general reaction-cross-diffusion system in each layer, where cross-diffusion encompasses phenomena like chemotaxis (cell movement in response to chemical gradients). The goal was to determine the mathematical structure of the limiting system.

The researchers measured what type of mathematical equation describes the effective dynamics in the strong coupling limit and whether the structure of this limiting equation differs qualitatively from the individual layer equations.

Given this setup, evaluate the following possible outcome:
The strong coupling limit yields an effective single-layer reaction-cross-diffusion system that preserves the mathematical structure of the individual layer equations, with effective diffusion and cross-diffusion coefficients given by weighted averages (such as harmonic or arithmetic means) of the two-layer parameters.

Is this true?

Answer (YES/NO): YES